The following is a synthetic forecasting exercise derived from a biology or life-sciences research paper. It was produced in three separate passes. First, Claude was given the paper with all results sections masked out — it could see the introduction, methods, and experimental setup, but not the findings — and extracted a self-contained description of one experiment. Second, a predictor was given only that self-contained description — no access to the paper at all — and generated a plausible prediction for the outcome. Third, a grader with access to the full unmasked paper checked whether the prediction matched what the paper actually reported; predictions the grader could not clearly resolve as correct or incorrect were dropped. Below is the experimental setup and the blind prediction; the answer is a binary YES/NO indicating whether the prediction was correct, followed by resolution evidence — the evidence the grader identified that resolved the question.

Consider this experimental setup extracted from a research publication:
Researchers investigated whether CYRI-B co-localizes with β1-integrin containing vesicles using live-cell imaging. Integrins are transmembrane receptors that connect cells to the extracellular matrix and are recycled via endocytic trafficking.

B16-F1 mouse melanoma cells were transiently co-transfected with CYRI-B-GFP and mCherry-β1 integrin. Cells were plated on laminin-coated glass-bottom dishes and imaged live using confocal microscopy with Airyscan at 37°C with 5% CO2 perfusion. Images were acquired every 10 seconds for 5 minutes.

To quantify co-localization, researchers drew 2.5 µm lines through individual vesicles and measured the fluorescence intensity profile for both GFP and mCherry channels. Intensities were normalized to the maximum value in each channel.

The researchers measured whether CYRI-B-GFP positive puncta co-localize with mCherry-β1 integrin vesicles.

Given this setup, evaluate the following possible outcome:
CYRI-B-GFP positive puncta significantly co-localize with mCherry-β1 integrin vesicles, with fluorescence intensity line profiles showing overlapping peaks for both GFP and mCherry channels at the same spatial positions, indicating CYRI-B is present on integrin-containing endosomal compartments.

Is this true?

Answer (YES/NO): NO